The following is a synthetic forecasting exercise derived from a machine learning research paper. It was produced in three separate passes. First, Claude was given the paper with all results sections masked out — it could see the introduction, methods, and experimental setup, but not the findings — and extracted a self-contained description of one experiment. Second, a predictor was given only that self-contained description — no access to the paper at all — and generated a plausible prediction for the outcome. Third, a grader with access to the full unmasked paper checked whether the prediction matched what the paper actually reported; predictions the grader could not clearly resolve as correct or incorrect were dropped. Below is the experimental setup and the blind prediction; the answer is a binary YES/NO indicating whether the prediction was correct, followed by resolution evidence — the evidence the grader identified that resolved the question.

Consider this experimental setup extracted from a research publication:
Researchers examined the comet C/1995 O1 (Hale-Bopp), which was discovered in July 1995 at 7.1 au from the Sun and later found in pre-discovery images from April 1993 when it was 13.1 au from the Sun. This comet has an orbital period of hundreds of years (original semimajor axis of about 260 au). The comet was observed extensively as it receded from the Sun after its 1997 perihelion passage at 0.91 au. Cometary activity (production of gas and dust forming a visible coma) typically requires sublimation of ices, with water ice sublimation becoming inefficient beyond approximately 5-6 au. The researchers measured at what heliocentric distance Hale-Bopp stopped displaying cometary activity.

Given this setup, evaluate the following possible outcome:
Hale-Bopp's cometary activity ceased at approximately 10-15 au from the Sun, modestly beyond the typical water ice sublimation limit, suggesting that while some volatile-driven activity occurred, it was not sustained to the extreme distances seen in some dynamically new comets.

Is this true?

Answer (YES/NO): NO